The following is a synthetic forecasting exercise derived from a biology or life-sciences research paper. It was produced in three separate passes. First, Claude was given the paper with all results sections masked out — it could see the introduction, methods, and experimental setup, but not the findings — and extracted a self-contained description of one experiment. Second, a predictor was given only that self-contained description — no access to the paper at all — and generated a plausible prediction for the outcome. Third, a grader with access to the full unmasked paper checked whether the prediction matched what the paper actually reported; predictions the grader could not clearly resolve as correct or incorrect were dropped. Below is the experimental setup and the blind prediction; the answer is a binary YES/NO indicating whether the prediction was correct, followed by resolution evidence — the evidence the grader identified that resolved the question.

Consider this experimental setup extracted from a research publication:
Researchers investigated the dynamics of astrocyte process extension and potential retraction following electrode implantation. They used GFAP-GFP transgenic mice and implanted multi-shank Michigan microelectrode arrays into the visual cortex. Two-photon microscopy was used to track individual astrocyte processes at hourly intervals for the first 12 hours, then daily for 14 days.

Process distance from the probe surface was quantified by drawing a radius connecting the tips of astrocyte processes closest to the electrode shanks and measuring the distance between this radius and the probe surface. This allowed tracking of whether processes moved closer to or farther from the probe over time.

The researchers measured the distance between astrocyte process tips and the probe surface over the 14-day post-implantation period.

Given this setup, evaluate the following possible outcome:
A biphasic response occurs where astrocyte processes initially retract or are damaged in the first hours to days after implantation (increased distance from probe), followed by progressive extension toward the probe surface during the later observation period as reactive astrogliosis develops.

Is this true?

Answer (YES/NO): NO